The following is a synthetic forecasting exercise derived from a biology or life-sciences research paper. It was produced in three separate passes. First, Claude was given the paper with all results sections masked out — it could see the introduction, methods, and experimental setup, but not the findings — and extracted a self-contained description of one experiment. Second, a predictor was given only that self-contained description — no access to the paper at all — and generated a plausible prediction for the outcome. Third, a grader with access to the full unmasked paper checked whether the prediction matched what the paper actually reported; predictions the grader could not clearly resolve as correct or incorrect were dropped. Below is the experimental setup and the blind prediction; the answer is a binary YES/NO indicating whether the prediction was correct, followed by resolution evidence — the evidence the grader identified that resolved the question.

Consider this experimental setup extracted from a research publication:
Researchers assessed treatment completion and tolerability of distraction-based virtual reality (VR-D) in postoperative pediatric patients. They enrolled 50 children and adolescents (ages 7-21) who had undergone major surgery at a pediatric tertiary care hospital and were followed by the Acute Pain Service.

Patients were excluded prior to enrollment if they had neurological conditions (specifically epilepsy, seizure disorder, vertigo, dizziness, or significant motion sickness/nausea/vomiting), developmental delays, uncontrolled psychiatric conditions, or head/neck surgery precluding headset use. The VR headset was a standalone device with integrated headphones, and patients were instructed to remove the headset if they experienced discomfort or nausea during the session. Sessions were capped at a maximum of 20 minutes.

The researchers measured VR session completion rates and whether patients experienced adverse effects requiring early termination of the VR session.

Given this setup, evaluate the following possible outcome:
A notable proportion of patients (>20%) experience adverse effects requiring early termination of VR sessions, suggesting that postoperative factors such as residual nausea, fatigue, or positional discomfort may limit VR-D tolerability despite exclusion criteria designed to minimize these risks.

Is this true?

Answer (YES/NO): NO